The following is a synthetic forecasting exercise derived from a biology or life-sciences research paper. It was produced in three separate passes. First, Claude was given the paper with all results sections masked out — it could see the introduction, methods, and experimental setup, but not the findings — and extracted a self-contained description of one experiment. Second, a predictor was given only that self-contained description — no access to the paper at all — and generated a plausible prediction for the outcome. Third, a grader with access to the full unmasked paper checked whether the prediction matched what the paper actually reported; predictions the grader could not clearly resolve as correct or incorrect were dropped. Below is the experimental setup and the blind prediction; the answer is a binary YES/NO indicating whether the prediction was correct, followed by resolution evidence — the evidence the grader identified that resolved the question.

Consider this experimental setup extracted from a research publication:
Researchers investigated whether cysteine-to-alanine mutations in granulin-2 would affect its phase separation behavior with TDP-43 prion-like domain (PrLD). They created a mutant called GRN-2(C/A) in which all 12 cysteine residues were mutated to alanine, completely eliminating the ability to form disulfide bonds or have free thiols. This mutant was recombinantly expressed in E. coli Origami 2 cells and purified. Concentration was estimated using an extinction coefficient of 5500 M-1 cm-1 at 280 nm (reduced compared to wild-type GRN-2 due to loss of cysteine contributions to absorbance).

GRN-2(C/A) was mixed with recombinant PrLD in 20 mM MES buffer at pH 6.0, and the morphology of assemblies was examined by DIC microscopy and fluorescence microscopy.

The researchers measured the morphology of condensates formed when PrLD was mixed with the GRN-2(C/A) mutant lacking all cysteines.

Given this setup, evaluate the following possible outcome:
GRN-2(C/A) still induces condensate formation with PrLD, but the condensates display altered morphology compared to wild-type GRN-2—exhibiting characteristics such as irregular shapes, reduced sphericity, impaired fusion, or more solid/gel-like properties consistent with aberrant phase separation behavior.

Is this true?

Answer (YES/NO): NO